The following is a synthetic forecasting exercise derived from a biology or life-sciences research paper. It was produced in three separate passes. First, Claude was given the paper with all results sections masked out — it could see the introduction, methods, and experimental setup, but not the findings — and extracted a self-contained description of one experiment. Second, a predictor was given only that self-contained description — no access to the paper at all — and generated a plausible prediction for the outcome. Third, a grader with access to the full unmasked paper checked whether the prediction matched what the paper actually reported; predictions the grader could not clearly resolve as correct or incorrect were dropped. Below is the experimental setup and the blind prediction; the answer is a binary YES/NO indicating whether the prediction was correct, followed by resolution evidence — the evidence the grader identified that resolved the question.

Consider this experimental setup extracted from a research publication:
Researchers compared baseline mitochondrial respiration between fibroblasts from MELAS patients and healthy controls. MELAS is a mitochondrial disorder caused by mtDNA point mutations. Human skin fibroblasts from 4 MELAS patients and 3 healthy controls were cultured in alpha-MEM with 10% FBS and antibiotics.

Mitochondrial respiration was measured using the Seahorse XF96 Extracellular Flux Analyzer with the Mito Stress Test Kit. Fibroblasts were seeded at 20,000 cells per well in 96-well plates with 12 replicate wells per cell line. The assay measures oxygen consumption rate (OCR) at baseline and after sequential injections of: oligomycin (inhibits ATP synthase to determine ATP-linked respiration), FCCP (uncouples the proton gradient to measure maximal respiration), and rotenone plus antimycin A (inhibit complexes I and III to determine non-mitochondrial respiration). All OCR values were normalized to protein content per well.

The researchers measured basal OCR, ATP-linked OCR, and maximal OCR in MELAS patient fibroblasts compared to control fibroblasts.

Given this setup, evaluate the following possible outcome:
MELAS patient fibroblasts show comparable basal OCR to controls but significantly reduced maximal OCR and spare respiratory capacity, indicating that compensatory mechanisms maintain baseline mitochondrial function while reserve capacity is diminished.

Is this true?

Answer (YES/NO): NO